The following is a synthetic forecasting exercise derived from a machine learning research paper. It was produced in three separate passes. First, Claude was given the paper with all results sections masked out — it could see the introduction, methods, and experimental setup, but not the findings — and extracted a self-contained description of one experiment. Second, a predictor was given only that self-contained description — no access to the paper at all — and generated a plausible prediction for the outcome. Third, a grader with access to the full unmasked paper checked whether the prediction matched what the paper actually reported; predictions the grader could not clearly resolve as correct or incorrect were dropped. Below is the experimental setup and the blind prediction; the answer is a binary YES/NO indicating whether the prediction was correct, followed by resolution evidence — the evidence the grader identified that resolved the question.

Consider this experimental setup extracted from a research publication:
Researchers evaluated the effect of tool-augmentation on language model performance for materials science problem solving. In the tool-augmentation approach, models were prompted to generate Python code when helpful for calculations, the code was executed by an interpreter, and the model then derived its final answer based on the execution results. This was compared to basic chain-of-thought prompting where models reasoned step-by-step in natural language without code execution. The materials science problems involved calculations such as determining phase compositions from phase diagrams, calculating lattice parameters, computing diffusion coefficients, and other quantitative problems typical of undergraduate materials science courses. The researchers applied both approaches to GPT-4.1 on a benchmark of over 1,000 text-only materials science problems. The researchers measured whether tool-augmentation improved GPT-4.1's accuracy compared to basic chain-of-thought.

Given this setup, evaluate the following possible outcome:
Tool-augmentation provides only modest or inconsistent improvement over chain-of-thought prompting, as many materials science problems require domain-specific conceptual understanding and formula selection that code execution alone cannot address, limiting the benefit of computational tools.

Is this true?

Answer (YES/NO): NO